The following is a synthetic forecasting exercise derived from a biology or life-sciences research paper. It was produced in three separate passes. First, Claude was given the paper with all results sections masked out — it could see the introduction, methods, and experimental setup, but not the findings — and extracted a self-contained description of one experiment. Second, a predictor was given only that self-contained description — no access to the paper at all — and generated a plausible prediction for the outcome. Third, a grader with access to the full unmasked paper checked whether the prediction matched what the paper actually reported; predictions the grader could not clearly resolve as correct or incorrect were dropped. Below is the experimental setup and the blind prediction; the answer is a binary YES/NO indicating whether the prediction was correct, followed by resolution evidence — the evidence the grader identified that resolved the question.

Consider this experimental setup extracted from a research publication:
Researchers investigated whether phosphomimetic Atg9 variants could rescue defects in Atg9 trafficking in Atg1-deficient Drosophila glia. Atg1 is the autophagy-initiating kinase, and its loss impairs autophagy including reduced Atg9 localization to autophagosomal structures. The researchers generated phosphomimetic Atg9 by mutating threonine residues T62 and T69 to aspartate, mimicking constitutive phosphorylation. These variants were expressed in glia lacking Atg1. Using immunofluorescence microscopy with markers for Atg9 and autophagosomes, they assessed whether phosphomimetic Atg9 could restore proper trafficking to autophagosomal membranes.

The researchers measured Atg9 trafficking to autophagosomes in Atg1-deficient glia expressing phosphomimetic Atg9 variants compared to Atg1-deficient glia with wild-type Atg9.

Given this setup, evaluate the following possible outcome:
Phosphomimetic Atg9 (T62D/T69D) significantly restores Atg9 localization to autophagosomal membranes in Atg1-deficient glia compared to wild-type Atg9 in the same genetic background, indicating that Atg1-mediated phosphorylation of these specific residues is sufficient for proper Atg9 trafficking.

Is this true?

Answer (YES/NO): YES